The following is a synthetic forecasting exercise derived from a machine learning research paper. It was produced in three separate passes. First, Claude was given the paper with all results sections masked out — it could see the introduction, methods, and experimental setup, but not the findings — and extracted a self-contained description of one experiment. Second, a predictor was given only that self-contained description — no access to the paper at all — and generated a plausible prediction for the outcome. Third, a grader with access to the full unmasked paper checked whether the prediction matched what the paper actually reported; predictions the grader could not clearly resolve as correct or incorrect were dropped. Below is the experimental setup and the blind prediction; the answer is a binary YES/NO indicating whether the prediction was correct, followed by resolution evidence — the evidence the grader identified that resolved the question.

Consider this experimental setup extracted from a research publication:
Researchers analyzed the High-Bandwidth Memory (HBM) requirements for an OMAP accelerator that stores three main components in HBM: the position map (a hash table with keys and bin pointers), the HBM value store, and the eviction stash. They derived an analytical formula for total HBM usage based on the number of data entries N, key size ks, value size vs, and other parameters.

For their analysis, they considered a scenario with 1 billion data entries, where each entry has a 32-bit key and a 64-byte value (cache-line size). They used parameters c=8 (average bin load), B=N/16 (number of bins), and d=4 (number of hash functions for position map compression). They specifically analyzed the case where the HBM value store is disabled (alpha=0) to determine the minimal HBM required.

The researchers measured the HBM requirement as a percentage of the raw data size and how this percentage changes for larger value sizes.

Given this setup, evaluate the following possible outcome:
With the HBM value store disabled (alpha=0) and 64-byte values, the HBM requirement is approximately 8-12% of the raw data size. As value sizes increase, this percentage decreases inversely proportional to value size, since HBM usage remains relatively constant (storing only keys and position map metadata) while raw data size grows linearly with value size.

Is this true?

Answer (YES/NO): NO